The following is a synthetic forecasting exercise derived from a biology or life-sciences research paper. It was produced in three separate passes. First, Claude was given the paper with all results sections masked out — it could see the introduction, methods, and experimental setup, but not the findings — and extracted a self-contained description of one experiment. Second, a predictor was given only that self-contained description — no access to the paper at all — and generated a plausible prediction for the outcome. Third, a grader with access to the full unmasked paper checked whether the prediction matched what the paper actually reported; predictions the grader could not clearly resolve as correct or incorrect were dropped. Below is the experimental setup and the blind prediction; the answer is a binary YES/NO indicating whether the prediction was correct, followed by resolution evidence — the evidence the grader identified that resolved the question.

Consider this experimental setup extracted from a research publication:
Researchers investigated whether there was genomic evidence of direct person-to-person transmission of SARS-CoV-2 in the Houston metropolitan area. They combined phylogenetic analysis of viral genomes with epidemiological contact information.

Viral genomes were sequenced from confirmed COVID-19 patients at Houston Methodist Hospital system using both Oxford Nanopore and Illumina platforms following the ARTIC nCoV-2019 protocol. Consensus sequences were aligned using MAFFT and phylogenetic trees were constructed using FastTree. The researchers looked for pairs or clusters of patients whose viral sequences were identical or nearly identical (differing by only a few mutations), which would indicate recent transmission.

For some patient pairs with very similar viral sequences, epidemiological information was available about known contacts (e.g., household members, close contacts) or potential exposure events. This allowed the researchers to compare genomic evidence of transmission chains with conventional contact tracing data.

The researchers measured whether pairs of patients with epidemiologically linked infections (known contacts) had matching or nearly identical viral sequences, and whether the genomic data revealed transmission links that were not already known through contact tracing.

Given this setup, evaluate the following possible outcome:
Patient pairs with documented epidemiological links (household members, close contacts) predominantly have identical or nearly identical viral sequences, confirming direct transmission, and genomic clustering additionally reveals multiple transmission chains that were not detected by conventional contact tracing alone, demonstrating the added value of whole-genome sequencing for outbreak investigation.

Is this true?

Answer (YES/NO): YES